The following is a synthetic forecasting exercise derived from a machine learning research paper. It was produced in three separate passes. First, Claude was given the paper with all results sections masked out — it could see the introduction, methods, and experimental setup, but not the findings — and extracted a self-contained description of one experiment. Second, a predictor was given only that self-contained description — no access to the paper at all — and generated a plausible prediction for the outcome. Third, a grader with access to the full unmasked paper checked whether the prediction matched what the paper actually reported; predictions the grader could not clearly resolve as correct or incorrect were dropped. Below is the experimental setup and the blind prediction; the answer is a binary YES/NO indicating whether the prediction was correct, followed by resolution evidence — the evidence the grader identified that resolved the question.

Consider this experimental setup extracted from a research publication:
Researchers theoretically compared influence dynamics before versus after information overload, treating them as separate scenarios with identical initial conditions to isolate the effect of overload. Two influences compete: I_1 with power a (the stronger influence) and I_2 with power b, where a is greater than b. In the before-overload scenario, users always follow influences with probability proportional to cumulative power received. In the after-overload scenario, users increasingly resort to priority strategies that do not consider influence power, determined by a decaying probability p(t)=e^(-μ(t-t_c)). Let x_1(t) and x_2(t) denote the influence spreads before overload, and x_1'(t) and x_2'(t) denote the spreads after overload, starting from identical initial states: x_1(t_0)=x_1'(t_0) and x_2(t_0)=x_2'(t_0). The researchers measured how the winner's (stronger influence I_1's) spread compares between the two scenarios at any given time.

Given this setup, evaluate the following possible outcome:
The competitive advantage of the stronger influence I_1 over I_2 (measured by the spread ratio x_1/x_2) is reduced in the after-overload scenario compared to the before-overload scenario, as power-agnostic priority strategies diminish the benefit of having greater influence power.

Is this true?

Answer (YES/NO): YES